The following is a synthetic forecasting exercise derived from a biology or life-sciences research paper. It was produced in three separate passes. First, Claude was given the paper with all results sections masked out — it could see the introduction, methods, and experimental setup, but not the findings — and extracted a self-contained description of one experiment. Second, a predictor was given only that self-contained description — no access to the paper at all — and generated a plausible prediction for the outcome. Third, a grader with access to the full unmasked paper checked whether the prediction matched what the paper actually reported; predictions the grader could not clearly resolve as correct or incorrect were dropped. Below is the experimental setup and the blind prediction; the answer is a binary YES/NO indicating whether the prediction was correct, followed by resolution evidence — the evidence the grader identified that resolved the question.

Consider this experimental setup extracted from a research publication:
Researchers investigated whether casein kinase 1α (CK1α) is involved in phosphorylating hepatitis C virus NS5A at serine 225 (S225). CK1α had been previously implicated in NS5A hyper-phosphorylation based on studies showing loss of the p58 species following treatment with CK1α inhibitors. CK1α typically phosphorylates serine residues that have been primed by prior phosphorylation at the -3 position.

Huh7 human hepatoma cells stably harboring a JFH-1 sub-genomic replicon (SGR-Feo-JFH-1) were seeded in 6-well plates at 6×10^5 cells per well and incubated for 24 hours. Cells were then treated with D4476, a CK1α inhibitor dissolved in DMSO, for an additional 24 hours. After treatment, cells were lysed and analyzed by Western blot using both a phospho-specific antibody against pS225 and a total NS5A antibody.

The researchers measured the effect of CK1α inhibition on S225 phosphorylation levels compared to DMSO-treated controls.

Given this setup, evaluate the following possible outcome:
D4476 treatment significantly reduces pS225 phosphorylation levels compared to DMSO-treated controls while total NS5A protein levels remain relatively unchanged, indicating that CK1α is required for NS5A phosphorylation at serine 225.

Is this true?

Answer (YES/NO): NO